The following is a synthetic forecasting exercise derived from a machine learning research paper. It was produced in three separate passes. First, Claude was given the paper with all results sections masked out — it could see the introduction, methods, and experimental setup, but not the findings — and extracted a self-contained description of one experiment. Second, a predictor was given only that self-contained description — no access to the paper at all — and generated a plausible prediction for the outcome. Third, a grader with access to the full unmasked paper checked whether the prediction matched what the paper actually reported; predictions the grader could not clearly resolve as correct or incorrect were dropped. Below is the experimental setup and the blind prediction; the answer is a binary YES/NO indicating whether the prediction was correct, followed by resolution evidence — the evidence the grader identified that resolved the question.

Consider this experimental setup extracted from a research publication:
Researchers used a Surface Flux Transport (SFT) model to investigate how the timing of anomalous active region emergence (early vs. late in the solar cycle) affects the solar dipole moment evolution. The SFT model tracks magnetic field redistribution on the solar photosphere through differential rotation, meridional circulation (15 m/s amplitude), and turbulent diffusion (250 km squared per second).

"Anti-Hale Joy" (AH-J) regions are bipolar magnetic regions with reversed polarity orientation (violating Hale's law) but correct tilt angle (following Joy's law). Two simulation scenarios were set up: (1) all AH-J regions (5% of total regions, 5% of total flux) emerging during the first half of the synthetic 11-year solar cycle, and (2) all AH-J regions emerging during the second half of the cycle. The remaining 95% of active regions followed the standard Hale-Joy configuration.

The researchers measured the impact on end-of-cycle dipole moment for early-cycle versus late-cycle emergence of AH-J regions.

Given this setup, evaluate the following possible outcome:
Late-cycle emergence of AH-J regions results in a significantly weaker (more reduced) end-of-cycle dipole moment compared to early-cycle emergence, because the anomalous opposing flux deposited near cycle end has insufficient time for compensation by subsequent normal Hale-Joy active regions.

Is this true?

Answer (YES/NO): YES